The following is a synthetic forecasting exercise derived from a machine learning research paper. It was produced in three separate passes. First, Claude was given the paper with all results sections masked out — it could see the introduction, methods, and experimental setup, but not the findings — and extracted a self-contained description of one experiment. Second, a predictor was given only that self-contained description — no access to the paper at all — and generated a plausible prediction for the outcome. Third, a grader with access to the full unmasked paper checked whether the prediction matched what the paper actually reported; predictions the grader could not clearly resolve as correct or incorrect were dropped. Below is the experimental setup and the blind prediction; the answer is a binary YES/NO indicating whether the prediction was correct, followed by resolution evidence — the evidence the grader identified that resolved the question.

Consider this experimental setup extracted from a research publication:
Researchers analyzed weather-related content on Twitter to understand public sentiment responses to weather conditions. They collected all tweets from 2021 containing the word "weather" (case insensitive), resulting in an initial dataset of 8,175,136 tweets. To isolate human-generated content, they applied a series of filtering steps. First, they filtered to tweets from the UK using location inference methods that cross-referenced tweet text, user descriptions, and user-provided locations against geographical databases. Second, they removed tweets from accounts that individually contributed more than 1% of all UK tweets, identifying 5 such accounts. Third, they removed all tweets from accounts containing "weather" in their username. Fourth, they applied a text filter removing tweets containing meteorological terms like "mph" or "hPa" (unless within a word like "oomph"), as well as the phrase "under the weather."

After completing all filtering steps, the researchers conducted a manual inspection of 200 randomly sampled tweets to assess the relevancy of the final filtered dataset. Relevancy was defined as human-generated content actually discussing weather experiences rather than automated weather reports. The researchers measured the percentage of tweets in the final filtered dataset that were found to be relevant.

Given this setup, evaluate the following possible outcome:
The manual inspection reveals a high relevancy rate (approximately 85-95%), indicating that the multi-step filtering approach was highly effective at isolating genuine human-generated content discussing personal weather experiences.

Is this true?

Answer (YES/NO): NO